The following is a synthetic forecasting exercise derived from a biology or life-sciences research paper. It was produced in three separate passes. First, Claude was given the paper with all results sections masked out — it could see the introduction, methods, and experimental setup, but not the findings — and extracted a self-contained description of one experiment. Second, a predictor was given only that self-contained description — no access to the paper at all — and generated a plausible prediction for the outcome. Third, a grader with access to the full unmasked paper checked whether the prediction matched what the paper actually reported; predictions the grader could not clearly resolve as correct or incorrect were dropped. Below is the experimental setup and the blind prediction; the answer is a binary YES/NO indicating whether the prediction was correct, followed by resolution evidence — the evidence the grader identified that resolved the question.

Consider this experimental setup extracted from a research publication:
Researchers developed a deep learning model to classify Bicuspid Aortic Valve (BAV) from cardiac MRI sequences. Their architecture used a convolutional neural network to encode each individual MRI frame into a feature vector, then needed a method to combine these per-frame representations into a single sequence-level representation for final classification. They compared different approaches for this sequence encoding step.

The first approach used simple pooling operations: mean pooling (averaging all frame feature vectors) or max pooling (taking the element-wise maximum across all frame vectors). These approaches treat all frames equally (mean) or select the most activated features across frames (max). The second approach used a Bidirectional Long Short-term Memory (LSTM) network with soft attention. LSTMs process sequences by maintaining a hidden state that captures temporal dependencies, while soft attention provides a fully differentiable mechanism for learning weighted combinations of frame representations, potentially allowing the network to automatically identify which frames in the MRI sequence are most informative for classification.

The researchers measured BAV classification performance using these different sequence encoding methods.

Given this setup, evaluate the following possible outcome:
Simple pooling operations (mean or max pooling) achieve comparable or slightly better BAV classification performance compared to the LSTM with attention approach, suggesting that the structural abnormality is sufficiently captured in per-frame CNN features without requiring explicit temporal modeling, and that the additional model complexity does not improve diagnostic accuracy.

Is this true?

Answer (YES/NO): NO